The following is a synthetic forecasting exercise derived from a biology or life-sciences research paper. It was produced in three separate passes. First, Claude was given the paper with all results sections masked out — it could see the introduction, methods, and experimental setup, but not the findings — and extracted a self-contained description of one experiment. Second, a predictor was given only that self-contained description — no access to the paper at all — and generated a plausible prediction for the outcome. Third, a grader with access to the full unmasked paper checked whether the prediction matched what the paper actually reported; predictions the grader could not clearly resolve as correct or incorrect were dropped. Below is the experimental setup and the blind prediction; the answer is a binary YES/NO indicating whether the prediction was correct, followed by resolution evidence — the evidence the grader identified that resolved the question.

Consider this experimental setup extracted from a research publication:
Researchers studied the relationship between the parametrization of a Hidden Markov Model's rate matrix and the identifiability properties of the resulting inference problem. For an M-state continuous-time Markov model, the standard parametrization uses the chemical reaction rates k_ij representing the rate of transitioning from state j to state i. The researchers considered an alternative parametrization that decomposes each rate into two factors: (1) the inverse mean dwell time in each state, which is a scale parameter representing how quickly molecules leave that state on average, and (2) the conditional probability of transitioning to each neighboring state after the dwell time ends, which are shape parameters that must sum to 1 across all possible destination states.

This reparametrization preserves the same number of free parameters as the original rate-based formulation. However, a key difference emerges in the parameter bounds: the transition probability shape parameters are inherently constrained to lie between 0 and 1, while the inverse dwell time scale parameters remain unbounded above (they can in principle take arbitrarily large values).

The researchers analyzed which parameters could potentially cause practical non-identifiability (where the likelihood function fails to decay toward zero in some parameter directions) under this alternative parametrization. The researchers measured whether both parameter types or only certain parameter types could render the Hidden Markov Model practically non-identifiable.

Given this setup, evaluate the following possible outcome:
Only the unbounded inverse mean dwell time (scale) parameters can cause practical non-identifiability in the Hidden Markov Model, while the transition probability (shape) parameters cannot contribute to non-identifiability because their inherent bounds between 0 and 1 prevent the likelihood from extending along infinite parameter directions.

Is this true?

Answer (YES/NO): YES